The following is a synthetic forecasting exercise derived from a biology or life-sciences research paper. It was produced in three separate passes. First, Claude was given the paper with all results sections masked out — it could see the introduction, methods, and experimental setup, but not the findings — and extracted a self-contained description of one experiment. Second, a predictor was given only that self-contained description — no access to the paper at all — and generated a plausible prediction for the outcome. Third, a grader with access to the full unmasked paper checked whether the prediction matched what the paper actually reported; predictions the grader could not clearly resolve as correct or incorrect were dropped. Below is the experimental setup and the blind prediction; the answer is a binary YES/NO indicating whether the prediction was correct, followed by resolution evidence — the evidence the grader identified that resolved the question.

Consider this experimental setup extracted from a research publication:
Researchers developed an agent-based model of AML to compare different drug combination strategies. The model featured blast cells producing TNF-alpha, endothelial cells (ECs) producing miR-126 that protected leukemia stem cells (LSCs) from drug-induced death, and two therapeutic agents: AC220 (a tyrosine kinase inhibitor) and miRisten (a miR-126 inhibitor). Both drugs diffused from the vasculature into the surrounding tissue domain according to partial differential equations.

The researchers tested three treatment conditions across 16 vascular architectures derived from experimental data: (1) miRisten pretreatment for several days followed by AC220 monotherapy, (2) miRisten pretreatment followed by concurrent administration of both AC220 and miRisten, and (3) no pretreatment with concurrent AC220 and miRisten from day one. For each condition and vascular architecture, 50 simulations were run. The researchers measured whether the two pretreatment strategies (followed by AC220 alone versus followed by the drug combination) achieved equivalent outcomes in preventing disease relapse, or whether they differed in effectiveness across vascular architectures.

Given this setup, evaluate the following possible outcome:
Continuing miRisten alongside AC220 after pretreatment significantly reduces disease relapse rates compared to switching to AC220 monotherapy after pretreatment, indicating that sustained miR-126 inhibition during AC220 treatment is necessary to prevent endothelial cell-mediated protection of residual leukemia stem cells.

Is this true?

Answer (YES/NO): NO